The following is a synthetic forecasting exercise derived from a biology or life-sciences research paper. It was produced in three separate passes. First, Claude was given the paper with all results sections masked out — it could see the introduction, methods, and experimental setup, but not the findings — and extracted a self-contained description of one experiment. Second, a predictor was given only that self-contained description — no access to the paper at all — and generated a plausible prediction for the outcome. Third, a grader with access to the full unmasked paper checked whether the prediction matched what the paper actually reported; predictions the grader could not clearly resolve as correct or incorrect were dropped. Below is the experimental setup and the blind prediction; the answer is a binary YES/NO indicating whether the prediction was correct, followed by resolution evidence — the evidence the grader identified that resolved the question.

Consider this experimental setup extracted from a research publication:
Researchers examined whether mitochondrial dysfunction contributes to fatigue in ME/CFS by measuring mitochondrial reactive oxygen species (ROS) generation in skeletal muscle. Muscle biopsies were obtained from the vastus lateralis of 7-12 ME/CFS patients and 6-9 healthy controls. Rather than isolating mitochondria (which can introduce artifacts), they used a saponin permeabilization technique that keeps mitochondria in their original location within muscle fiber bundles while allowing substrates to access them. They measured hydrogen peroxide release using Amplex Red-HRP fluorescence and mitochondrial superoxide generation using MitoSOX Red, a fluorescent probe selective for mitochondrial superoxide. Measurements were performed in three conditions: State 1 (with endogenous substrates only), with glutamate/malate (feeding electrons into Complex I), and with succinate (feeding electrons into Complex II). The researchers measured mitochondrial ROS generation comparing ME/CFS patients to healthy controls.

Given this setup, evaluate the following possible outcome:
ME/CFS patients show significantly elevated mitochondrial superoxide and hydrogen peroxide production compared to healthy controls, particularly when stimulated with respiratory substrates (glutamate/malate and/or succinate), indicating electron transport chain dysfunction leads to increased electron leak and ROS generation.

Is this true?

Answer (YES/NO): NO